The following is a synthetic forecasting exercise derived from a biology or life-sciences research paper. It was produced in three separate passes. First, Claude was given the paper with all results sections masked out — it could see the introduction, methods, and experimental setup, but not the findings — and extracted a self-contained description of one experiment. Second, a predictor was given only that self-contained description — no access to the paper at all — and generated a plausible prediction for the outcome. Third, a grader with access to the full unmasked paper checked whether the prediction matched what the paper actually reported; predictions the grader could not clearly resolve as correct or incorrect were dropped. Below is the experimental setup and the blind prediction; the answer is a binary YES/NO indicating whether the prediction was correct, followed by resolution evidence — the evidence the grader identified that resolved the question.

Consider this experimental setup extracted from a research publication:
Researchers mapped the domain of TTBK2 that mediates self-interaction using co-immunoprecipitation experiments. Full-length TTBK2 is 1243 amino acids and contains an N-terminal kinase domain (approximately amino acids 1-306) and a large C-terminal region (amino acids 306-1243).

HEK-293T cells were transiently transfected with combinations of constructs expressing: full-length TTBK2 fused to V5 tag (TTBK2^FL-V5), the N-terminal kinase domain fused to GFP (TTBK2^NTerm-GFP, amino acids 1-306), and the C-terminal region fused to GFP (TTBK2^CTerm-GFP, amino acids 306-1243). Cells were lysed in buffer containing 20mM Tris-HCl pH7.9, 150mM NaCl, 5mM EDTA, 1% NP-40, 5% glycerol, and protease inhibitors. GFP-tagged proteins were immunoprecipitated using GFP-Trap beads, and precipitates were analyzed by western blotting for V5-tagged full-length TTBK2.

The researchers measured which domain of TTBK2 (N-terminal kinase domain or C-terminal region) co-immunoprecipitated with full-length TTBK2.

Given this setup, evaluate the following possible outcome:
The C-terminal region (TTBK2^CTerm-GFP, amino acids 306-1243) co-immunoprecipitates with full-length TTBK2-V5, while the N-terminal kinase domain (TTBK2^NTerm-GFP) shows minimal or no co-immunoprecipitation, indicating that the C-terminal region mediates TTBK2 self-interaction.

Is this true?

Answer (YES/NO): YES